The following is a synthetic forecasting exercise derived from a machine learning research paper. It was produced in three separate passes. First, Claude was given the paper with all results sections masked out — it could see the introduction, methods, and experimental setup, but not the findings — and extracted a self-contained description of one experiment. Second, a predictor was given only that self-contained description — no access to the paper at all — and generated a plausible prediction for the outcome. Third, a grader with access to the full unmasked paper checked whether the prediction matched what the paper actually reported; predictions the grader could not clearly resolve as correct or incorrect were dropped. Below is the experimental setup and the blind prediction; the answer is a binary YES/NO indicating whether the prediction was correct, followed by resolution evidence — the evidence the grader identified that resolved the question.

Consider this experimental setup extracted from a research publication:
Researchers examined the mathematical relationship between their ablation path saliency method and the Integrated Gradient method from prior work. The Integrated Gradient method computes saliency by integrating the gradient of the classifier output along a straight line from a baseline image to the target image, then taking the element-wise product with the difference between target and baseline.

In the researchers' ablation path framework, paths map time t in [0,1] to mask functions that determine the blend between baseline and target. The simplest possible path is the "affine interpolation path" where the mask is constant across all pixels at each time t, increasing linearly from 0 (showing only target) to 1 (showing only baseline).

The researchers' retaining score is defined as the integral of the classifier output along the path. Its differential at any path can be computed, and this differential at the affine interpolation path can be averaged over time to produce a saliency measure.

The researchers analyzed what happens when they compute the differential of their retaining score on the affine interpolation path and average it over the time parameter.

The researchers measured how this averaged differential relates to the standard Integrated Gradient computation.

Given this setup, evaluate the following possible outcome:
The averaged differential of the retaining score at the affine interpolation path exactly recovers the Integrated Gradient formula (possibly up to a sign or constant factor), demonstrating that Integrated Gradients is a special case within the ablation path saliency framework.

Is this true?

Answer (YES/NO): YES